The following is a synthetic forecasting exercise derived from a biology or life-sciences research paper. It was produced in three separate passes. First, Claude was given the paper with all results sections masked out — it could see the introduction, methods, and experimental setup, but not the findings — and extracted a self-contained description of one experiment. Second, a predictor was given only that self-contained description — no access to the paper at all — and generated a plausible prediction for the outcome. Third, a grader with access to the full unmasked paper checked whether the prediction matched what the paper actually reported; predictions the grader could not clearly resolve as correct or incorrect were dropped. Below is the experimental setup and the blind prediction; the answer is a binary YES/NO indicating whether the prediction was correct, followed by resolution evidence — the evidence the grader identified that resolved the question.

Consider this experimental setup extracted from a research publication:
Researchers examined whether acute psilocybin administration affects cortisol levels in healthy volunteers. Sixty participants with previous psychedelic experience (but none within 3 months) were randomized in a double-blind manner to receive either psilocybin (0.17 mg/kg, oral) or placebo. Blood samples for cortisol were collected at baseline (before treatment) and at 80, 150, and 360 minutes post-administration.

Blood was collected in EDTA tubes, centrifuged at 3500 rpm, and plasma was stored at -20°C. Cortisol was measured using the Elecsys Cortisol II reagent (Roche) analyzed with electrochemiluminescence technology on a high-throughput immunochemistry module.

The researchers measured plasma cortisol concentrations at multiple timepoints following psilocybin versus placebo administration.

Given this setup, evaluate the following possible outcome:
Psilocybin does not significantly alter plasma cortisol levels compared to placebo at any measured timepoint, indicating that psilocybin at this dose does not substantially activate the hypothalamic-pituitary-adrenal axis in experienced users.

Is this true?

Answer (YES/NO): NO